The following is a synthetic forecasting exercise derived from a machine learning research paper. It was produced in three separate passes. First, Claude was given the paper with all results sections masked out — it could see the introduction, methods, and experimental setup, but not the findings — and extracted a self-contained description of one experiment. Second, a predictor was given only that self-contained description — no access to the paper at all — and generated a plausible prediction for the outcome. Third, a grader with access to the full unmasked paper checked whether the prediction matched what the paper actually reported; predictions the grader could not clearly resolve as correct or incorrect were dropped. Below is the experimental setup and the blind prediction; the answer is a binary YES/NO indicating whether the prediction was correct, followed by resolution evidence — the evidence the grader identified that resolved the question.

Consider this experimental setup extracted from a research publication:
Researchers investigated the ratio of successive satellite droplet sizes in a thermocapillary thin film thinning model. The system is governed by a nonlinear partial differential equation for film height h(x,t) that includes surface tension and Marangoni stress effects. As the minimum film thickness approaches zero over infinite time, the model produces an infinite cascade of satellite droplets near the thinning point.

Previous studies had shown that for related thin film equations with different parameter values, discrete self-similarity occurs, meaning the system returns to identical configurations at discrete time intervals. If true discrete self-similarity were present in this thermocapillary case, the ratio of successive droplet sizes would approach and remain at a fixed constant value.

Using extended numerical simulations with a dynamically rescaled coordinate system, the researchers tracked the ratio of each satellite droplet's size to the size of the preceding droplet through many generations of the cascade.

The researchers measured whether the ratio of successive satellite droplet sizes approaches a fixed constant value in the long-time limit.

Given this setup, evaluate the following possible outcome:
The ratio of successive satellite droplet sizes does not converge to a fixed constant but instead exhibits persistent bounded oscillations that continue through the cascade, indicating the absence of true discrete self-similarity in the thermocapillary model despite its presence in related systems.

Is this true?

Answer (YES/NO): NO